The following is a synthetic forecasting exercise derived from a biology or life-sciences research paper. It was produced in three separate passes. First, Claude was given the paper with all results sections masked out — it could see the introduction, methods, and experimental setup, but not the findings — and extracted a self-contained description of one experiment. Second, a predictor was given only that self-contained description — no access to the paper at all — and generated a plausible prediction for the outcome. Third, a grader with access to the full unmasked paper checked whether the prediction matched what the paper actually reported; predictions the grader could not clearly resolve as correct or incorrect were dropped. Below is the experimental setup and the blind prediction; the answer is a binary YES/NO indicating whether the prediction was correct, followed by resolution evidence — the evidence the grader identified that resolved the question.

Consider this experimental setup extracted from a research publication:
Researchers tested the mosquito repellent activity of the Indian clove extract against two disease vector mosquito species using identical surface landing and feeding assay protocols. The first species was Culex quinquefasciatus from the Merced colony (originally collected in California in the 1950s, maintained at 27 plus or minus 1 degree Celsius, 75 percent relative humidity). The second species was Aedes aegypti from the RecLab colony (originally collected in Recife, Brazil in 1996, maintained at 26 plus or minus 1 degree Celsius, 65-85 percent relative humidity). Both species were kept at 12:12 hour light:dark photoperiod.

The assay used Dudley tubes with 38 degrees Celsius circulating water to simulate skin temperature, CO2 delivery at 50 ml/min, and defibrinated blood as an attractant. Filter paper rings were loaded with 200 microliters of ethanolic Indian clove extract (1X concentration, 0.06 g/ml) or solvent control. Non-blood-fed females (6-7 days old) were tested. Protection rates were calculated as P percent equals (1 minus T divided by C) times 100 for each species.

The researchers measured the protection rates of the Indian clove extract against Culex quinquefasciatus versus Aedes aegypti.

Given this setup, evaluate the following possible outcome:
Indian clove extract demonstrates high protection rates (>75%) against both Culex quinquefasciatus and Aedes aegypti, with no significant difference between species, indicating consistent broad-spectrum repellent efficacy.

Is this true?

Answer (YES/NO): NO